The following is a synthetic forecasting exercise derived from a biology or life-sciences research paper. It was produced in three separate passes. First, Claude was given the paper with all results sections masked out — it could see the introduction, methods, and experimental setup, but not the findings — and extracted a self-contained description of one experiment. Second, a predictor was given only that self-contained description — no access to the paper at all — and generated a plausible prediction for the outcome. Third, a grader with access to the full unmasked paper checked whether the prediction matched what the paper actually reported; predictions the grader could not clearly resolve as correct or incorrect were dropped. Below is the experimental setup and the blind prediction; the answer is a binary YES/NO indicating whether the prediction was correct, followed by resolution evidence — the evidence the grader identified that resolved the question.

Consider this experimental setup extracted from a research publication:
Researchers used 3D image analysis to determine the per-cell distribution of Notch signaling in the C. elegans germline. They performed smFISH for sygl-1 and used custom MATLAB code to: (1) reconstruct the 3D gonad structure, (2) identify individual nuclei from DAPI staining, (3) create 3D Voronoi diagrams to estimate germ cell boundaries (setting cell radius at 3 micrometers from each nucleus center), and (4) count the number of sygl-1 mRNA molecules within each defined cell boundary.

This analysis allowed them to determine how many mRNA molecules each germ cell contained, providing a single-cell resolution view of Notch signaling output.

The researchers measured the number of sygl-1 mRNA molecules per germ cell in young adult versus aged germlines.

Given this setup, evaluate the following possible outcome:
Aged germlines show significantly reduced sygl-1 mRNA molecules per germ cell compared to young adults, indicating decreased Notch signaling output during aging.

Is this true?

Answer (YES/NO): NO